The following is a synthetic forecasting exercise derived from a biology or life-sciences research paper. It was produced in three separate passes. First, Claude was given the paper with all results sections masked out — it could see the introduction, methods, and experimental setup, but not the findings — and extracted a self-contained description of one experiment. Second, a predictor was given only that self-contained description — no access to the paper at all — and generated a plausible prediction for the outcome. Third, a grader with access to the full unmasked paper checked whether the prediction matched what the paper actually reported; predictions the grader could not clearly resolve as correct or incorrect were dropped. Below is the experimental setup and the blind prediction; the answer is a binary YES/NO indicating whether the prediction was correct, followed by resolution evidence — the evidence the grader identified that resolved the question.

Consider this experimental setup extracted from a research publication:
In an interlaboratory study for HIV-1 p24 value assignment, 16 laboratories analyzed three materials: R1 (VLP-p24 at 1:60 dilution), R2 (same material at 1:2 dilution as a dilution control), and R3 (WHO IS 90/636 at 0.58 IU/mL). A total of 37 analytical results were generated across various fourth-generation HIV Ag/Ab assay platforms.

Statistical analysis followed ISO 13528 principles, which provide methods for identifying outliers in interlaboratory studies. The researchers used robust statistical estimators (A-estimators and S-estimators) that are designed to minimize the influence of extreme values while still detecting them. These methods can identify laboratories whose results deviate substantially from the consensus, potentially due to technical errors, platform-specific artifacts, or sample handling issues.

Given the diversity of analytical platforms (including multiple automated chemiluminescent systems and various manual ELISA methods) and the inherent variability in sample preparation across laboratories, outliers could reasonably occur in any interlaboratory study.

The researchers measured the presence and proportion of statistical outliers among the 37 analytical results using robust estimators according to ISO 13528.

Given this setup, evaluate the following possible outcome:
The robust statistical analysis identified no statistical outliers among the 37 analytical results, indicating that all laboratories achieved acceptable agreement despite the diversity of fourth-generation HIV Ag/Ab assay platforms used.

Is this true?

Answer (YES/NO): NO